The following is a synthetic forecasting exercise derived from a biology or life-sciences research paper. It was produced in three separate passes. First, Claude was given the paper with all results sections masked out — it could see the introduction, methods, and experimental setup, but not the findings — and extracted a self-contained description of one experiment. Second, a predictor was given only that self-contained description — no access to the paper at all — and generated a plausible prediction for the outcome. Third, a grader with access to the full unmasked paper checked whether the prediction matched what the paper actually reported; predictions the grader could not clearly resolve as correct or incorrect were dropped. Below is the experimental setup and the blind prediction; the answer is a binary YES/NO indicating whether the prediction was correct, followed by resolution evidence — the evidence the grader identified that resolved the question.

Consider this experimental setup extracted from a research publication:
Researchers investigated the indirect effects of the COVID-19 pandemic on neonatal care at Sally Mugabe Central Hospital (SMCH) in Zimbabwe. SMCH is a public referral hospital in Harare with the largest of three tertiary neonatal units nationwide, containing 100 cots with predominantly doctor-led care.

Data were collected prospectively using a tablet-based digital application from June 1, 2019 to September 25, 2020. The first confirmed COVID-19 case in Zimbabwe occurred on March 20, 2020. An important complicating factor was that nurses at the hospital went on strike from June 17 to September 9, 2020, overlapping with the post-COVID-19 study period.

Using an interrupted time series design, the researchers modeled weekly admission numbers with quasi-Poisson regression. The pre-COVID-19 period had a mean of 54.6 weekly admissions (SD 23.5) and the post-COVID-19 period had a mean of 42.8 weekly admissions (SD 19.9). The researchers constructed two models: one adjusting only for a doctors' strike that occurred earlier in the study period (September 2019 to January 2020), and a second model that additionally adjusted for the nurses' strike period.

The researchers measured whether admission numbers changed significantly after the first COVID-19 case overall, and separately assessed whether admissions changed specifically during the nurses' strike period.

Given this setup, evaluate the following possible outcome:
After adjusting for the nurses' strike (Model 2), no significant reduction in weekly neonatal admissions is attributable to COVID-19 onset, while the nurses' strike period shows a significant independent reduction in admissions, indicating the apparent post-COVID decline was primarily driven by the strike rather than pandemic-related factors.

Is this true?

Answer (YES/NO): YES